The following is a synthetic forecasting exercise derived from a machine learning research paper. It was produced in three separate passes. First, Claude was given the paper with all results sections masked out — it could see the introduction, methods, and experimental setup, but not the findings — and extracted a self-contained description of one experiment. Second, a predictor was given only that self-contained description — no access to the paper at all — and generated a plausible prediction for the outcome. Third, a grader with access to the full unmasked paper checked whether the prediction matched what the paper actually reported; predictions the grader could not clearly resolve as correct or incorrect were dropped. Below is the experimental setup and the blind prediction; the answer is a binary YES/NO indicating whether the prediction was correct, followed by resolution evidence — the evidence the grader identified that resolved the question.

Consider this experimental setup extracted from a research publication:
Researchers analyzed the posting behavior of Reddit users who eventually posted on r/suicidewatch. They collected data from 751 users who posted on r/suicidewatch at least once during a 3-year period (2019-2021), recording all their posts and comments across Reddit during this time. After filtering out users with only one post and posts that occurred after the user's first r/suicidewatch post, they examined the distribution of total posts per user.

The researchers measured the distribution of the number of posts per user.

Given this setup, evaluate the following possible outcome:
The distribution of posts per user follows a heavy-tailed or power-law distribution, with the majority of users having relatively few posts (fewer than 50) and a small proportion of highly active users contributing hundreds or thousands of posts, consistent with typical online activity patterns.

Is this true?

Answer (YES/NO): YES